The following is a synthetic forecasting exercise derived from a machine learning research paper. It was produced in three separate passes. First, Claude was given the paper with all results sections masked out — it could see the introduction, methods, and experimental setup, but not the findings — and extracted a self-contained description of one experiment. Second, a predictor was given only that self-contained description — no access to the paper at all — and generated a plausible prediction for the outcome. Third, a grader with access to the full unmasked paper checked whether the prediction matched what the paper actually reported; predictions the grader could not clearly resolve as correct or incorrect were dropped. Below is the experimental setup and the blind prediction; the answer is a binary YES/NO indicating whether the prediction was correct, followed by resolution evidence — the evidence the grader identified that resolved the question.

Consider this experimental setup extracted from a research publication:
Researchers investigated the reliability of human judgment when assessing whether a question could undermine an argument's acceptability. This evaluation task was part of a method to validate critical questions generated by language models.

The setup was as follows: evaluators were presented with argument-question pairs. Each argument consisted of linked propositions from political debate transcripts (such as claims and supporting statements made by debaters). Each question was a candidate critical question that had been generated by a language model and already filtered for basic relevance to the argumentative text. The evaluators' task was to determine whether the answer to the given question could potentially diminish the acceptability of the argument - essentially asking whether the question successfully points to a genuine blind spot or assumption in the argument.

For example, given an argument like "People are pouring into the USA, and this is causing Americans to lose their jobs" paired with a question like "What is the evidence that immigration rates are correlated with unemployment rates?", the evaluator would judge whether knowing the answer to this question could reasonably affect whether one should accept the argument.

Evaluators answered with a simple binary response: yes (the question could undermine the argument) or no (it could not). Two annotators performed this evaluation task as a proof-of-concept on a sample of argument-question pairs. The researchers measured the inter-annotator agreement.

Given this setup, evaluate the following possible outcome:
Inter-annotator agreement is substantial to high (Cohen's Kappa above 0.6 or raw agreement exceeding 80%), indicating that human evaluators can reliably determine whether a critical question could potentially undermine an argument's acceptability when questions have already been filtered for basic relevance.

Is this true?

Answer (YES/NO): YES